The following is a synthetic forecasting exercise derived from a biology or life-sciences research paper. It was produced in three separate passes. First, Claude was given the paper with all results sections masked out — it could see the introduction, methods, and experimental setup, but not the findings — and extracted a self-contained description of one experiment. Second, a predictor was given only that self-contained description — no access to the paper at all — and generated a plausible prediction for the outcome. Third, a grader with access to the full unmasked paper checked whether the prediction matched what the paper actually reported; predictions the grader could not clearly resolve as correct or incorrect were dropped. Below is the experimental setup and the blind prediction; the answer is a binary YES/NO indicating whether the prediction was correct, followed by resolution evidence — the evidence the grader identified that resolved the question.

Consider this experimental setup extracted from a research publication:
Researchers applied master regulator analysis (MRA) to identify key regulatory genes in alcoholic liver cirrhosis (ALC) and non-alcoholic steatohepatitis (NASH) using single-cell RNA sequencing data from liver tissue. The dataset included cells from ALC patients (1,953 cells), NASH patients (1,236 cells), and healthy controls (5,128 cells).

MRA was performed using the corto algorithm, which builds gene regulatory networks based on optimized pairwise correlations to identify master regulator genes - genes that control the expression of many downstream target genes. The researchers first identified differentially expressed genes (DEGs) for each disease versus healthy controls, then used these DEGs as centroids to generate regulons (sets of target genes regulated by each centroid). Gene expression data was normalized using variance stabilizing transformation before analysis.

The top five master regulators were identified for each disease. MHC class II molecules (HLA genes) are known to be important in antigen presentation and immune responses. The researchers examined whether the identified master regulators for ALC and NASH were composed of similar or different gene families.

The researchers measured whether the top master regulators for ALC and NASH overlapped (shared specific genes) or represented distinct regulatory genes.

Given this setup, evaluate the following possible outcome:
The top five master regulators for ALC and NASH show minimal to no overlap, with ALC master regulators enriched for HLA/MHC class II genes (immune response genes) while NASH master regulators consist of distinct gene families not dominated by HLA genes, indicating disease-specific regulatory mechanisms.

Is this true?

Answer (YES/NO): NO